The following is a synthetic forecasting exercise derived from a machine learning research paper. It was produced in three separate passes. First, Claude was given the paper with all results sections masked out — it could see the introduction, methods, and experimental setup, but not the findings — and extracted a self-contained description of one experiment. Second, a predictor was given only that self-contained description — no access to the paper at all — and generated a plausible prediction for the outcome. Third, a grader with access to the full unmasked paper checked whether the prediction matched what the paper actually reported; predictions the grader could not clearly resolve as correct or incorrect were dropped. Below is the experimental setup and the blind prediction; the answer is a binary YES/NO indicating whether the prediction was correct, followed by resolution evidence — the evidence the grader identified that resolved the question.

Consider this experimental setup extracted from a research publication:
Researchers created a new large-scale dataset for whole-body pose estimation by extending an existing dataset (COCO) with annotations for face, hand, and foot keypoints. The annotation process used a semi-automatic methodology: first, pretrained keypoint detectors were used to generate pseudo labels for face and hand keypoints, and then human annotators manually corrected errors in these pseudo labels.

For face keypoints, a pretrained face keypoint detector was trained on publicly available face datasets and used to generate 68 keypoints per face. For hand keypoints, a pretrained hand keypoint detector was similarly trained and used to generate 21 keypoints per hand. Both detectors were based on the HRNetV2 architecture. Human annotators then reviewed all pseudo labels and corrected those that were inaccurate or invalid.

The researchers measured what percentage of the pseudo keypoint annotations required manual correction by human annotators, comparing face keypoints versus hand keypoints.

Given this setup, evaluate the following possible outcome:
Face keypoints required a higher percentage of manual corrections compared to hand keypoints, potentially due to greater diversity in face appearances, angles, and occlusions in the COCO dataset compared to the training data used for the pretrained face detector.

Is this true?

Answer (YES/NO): NO